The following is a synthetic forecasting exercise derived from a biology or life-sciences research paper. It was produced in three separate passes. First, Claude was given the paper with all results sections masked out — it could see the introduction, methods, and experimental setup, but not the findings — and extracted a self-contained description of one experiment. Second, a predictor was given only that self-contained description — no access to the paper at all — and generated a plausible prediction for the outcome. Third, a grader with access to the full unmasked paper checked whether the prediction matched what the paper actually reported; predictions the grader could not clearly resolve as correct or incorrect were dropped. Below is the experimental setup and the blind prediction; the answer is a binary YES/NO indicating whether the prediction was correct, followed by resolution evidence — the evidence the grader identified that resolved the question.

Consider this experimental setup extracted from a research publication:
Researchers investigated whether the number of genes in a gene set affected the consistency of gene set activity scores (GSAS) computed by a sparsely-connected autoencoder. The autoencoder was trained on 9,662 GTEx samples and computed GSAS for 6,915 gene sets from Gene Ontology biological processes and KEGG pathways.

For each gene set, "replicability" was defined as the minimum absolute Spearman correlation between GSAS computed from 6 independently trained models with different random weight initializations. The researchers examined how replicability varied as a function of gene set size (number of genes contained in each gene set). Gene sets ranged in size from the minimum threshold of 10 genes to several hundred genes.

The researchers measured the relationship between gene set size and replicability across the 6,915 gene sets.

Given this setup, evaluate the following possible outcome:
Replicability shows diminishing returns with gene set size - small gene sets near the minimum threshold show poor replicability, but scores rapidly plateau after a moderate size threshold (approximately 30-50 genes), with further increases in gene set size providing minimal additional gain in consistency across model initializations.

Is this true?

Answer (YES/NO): NO